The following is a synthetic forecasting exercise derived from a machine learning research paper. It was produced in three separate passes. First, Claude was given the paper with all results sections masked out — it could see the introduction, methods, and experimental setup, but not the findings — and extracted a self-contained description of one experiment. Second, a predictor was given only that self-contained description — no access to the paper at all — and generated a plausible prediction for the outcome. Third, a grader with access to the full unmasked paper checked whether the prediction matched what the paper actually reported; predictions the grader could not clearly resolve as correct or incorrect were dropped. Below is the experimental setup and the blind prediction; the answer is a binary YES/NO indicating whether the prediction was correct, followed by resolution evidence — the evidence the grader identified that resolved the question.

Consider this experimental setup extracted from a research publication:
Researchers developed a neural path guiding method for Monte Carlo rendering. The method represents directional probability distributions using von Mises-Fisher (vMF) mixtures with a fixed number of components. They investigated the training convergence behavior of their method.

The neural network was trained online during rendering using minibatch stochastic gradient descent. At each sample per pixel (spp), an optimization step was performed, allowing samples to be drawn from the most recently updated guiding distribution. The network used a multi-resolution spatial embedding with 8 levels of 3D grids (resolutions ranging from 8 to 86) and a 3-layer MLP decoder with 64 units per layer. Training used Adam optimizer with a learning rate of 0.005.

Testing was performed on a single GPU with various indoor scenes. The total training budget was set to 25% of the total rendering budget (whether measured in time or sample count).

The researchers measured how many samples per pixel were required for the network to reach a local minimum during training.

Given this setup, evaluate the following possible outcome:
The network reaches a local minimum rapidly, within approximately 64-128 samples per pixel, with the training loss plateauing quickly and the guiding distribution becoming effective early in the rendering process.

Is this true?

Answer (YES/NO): NO